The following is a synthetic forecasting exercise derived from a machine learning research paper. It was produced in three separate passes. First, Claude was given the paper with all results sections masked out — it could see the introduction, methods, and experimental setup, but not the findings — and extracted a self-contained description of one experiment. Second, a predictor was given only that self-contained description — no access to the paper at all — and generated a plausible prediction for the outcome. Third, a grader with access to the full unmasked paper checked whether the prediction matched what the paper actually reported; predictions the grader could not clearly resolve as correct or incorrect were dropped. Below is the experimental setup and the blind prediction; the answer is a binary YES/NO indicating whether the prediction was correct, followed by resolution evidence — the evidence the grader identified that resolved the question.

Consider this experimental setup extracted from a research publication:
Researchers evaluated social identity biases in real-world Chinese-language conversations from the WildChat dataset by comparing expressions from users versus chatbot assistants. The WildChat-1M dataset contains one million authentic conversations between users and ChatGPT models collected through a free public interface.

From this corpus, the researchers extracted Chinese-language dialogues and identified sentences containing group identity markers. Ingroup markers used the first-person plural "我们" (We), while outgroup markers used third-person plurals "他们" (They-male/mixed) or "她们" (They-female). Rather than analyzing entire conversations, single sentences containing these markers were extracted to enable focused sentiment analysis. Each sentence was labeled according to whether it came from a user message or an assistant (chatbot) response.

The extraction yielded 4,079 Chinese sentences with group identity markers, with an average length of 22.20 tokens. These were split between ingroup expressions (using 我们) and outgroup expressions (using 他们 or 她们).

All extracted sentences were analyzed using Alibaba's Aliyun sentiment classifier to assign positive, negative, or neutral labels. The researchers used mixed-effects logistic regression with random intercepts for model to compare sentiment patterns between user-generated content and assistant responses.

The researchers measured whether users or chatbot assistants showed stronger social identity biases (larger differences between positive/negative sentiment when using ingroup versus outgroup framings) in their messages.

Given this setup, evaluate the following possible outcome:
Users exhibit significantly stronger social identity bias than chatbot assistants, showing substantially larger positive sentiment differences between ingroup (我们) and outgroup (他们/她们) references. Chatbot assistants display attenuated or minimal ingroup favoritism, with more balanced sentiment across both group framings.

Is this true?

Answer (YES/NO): NO